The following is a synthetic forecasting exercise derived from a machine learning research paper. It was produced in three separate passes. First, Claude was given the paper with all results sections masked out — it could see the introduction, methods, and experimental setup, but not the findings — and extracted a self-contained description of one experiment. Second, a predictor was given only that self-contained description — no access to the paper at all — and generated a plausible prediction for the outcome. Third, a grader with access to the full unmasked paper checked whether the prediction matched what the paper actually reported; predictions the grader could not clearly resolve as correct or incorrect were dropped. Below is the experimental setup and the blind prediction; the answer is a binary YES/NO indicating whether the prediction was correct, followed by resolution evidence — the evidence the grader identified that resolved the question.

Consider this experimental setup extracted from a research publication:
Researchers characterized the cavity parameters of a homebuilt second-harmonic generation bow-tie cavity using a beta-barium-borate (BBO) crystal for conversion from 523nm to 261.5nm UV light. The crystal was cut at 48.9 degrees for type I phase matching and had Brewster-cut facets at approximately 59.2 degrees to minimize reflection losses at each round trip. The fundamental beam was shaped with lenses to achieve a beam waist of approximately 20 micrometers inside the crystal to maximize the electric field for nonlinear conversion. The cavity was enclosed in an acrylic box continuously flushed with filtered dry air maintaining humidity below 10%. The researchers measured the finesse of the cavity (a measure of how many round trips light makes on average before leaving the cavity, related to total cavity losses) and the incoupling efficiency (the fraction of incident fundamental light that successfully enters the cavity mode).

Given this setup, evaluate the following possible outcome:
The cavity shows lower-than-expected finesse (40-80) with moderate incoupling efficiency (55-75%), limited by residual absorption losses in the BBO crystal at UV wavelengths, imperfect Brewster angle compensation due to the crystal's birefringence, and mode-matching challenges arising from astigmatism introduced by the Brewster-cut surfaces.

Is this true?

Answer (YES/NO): NO